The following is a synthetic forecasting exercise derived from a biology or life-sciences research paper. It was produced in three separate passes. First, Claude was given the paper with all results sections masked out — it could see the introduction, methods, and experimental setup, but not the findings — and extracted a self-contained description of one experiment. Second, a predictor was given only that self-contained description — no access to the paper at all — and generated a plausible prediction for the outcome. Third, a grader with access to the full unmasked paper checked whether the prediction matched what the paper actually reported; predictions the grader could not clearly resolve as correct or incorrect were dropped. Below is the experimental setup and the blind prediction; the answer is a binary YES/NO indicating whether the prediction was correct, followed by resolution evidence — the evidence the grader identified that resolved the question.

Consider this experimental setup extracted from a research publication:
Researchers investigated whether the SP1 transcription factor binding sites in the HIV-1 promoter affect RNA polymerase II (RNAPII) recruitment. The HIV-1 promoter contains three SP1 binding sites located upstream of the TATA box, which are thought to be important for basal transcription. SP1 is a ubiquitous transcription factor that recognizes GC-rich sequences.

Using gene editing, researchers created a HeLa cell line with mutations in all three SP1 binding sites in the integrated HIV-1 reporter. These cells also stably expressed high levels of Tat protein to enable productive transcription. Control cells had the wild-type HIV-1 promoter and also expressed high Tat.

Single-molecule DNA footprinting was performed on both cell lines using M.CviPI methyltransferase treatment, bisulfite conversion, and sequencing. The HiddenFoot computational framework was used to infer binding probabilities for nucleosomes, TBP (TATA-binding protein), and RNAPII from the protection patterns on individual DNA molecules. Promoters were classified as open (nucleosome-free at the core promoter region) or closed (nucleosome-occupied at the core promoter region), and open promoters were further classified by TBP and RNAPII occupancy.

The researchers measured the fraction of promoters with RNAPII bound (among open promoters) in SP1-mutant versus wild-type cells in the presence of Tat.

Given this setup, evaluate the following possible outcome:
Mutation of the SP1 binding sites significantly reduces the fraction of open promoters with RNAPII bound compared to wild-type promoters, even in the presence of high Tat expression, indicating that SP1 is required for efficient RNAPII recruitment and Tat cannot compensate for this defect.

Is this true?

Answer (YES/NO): YES